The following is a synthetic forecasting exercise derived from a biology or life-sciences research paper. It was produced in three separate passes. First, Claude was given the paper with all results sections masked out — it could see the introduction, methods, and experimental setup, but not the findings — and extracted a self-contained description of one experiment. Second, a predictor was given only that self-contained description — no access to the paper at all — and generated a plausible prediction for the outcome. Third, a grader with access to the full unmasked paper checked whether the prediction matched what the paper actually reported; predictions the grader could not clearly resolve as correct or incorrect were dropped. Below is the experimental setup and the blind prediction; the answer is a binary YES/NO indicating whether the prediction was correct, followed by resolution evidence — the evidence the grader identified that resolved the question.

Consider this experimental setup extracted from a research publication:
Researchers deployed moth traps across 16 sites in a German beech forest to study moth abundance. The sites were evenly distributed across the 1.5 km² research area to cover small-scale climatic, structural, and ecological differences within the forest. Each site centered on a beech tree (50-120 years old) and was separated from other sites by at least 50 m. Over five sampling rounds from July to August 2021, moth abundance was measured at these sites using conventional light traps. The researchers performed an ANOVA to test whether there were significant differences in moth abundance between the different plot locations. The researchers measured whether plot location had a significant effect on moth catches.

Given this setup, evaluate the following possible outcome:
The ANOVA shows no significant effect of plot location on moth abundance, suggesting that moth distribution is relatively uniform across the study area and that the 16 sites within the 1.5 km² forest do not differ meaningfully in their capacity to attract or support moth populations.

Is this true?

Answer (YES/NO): YES